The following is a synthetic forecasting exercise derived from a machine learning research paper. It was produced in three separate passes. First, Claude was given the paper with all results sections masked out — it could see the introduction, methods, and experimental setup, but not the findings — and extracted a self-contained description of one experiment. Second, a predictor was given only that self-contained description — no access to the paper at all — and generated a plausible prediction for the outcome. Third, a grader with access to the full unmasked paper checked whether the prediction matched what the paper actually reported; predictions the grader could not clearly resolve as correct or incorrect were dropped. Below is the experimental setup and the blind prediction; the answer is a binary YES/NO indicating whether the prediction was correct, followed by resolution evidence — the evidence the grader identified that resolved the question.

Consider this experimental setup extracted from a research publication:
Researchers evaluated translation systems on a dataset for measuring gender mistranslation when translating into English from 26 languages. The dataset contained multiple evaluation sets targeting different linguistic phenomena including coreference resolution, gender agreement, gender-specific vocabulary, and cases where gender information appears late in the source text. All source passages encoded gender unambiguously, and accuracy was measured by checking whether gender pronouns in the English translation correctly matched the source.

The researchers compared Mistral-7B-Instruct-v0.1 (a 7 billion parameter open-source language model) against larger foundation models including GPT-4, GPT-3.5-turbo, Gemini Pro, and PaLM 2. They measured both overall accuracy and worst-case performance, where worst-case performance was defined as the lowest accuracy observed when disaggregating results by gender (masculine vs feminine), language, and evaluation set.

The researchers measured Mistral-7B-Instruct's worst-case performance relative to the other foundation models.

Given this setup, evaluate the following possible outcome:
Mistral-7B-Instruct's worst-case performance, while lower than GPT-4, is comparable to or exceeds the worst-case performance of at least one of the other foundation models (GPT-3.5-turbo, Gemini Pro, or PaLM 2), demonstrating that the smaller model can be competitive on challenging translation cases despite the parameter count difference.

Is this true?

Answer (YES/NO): NO